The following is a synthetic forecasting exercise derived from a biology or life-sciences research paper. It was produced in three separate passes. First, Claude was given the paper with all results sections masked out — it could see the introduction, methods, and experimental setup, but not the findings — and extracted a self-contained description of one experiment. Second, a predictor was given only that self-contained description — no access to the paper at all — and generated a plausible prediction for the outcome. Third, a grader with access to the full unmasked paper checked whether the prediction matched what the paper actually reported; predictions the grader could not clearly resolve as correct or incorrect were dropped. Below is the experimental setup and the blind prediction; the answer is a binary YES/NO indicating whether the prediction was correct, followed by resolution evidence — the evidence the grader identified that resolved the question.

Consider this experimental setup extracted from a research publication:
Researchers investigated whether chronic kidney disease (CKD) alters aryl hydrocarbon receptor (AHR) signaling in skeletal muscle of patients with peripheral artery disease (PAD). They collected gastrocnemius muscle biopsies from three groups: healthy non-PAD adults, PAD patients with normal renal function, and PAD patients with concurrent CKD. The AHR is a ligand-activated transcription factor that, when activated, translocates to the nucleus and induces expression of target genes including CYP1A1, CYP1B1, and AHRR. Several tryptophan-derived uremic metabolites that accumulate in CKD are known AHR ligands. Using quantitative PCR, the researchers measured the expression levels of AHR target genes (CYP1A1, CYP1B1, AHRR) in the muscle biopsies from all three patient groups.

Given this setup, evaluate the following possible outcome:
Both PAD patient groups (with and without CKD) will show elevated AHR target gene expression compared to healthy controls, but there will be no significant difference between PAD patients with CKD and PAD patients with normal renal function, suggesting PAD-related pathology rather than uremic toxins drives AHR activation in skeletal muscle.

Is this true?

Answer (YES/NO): NO